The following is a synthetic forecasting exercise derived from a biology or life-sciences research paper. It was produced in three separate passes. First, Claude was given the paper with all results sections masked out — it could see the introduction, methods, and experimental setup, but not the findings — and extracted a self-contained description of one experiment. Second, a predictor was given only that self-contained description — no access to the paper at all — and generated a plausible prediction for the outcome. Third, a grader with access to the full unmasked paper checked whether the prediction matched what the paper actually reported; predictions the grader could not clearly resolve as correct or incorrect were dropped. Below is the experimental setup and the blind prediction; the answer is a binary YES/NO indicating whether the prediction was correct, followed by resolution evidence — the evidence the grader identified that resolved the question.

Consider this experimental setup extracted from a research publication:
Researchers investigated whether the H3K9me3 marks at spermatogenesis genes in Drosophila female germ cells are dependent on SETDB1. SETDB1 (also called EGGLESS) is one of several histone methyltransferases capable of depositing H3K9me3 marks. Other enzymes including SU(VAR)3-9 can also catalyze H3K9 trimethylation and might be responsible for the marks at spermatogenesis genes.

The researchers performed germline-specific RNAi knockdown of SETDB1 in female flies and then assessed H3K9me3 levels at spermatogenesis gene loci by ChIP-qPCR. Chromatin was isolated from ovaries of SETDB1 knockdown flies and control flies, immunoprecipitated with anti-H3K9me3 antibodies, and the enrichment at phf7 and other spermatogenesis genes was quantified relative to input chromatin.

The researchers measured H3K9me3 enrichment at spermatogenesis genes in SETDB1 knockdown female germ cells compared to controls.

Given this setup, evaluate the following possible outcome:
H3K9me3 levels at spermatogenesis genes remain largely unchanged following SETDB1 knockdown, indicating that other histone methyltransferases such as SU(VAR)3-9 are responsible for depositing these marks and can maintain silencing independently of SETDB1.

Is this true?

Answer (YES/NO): NO